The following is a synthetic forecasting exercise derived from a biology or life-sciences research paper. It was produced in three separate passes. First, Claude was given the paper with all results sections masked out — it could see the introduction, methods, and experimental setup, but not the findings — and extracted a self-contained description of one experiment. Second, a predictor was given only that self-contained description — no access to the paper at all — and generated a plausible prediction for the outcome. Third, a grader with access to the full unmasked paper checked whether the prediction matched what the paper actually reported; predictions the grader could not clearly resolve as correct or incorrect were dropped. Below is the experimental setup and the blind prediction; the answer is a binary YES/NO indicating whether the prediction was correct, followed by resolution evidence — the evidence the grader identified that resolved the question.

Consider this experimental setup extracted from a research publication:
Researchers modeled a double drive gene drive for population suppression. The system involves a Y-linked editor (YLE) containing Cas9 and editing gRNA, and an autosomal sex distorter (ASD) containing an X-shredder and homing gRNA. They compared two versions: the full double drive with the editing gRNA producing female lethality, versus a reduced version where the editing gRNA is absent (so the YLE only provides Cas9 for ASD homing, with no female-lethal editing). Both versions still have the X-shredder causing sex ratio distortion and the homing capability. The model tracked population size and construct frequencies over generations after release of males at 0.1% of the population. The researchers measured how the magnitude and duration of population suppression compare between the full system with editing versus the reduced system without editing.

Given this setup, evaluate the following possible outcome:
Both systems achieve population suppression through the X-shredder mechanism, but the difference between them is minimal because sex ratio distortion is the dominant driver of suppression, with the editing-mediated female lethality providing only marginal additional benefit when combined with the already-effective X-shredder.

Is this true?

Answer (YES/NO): NO